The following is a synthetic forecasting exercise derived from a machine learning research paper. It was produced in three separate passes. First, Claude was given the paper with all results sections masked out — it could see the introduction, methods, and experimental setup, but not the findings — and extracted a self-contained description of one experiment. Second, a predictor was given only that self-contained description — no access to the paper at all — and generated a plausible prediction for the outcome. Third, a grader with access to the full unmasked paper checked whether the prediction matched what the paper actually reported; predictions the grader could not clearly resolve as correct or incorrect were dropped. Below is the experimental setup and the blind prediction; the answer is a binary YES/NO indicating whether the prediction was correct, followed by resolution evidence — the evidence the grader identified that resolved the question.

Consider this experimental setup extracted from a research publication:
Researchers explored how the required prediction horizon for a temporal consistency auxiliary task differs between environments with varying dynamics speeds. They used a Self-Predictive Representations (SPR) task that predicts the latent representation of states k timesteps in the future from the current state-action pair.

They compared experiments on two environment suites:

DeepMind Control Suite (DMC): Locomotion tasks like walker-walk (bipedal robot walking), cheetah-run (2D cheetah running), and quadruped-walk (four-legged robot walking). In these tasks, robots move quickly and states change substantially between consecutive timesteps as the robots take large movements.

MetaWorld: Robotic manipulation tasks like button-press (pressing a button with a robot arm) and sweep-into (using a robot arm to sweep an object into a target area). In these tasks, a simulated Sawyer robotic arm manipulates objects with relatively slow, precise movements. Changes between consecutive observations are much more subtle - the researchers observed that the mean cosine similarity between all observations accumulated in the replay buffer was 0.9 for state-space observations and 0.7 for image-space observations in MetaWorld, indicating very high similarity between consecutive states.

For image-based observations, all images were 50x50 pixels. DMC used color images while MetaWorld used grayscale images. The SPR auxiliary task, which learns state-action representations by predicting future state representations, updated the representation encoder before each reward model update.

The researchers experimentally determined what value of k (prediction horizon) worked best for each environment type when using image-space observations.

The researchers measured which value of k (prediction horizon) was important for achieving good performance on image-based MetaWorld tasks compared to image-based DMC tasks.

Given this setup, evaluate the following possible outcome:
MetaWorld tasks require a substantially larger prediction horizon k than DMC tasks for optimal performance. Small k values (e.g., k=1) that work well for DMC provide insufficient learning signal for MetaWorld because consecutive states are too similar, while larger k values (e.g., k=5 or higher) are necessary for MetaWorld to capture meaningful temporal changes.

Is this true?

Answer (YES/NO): YES